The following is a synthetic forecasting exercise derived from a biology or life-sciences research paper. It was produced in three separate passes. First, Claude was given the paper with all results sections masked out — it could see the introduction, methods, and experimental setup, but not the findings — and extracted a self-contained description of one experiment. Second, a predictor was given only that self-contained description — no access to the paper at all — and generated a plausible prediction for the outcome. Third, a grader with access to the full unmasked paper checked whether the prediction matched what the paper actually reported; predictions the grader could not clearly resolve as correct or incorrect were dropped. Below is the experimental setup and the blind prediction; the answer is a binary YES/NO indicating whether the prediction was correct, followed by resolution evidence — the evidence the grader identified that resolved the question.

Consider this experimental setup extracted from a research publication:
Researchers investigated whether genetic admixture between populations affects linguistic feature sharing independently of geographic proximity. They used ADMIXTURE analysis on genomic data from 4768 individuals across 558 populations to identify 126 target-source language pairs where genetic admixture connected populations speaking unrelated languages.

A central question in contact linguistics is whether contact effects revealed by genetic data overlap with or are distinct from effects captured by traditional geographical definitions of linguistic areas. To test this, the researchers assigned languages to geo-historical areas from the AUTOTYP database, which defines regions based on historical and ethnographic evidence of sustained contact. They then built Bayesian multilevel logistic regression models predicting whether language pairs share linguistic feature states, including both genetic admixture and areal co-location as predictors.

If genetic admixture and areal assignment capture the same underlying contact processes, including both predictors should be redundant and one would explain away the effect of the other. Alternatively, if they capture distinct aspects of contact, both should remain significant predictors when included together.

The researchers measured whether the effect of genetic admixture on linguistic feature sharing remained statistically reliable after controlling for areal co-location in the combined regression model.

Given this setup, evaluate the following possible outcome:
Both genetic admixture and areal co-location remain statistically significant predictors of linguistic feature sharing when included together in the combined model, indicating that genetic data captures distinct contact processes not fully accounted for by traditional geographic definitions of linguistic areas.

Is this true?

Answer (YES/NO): YES